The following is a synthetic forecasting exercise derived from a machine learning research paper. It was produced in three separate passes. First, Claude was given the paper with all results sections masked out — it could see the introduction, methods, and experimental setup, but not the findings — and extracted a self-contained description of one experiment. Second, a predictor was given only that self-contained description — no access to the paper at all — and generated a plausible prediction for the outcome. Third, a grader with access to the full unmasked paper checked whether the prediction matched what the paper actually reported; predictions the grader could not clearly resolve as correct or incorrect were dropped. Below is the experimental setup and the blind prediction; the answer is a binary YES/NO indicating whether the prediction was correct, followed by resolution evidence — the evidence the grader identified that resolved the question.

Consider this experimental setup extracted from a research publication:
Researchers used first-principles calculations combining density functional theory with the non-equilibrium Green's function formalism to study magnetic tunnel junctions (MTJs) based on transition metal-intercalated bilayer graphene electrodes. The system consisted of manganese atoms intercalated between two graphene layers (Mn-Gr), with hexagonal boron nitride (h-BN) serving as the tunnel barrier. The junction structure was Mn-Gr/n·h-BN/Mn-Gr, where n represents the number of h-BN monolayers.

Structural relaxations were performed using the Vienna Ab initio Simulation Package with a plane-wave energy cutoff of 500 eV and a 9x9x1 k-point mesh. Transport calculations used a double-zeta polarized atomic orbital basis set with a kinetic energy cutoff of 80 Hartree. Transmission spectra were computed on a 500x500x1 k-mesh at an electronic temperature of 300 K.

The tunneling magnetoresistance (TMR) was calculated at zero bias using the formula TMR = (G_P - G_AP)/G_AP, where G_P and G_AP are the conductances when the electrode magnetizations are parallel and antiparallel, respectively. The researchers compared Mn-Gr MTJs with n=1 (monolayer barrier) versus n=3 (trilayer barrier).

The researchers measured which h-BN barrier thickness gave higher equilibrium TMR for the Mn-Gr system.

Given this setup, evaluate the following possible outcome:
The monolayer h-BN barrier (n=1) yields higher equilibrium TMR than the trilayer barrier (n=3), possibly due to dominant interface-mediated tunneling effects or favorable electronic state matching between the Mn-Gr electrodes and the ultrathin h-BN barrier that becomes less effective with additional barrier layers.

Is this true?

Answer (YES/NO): YES